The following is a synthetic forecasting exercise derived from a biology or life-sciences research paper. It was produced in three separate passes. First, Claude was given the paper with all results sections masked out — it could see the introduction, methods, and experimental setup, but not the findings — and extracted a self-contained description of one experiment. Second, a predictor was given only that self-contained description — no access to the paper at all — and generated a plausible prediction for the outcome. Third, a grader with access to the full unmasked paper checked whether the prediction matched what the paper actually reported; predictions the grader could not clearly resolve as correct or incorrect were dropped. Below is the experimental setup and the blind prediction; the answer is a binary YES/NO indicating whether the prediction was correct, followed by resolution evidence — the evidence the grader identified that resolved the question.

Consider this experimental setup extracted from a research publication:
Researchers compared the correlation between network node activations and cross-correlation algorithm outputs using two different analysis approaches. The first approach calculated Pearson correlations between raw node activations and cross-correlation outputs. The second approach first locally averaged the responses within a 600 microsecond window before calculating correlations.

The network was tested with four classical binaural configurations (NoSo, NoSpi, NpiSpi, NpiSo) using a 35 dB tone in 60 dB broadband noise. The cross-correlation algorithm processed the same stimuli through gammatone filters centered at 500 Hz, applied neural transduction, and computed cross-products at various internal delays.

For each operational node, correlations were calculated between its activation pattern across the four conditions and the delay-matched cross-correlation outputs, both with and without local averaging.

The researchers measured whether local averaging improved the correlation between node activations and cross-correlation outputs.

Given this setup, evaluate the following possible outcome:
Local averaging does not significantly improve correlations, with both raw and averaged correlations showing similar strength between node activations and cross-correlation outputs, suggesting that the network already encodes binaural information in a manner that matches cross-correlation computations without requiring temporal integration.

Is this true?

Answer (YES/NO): NO